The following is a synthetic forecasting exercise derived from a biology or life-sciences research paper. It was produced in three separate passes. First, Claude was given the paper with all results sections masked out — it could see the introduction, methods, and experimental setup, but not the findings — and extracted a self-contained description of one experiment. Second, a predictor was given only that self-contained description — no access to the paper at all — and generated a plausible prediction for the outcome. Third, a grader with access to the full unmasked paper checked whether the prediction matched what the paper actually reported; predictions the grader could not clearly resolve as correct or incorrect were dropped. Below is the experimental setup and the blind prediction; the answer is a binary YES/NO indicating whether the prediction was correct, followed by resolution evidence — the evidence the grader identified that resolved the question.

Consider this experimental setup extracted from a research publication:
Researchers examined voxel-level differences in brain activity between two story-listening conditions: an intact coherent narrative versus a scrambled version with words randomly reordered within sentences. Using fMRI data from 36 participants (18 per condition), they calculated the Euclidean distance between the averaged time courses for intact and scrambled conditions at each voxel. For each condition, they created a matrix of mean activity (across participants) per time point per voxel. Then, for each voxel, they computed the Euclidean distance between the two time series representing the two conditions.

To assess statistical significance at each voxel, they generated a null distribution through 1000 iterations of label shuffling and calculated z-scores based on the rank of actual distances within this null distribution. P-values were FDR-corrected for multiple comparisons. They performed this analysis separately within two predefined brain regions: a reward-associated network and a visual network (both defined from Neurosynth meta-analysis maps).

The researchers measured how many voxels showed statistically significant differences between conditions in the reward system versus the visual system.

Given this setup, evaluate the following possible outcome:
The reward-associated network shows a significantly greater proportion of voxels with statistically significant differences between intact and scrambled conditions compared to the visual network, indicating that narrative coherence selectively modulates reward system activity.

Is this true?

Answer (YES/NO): YES